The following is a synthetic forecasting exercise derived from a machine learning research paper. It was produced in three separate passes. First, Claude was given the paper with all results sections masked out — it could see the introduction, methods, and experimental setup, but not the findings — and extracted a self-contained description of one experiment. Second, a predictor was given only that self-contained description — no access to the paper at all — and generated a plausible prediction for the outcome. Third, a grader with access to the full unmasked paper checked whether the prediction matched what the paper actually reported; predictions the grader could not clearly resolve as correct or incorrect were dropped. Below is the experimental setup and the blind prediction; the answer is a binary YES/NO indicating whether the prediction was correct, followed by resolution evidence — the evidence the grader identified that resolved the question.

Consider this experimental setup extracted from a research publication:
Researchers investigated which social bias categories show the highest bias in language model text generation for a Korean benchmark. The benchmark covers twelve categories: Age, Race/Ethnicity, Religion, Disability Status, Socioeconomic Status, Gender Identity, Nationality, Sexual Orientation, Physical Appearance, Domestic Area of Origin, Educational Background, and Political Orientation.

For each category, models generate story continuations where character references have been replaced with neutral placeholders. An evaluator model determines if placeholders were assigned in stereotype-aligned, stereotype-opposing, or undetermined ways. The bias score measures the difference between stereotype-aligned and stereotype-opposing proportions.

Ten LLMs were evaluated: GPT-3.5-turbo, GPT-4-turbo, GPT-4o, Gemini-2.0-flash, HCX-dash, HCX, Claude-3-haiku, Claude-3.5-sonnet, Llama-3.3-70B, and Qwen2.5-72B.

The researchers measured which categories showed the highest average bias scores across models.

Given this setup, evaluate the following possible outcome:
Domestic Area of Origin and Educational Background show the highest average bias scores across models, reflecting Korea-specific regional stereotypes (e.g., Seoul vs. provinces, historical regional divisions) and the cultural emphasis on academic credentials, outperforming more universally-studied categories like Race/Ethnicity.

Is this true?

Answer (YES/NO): NO